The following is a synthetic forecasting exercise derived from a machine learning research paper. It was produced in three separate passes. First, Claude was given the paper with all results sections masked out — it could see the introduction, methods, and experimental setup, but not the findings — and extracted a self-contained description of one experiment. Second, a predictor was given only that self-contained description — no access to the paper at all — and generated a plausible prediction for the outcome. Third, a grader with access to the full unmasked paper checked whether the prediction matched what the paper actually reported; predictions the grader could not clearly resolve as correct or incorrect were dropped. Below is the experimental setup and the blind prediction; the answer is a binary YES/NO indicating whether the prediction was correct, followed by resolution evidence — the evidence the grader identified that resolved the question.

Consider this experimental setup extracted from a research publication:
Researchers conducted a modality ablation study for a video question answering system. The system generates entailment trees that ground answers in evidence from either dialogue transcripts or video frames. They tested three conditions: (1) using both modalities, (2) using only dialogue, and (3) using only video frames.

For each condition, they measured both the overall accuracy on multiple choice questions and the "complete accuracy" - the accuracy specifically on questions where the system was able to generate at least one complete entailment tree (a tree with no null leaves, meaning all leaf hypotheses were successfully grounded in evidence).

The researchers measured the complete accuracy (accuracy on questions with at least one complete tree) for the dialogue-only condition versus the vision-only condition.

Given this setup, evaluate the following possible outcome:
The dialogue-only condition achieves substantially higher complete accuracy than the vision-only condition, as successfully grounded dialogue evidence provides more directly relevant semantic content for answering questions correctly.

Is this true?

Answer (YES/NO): NO